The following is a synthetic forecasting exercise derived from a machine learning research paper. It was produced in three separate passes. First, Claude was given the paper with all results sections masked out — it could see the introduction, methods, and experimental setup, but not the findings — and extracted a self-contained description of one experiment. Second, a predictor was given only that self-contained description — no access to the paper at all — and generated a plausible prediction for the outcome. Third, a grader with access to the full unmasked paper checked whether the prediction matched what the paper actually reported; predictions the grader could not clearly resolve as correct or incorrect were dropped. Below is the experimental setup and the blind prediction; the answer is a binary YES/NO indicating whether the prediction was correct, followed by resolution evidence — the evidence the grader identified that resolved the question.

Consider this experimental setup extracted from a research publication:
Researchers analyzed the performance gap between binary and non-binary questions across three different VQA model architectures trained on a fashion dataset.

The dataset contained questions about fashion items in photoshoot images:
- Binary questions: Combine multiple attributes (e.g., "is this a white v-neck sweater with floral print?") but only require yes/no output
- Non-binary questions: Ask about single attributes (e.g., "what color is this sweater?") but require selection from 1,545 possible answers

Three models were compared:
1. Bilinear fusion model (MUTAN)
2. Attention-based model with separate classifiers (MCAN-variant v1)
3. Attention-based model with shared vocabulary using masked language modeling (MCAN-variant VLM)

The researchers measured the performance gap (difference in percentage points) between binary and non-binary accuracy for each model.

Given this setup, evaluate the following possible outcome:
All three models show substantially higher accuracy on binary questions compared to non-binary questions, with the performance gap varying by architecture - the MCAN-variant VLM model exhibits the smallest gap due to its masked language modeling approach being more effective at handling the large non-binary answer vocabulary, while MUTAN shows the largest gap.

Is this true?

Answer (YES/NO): NO